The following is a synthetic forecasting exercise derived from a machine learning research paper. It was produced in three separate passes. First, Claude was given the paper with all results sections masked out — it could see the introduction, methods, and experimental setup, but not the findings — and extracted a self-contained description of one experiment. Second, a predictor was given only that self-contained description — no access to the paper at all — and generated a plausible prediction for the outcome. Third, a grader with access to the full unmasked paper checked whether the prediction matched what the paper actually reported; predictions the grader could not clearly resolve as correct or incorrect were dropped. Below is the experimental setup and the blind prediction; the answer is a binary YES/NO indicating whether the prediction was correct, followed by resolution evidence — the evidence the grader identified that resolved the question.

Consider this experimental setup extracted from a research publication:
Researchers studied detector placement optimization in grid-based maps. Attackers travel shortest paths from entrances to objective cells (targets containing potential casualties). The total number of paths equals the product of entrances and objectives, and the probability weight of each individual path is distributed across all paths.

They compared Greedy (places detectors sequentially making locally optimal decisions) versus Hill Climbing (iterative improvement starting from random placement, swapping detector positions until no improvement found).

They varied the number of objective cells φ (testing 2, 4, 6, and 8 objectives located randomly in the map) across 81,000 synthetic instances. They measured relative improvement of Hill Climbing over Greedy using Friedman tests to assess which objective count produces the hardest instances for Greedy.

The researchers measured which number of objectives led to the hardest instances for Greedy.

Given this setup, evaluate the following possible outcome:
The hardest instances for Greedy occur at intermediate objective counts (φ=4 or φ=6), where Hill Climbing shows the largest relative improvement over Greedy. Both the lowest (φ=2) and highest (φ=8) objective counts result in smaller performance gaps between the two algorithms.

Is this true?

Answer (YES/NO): YES